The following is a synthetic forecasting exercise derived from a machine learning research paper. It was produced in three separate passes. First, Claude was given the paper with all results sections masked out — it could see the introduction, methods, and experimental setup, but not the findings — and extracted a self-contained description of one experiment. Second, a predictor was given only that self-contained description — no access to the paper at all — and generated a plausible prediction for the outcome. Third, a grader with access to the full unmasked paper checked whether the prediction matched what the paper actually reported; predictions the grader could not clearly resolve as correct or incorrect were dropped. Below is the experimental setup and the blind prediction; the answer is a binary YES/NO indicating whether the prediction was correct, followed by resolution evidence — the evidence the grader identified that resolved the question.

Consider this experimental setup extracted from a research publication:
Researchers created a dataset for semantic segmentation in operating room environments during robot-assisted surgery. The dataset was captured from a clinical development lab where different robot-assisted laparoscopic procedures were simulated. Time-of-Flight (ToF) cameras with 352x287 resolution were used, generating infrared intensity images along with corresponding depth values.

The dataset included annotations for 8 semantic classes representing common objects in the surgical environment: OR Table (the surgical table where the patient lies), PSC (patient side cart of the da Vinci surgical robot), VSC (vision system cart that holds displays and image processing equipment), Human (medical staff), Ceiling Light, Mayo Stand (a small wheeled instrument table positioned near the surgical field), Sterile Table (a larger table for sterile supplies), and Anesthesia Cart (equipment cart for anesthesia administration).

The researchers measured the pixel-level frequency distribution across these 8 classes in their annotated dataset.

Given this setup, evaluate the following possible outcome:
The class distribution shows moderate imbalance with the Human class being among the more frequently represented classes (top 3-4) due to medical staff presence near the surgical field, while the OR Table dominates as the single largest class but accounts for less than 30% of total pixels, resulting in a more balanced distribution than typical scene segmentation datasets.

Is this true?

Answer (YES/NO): NO